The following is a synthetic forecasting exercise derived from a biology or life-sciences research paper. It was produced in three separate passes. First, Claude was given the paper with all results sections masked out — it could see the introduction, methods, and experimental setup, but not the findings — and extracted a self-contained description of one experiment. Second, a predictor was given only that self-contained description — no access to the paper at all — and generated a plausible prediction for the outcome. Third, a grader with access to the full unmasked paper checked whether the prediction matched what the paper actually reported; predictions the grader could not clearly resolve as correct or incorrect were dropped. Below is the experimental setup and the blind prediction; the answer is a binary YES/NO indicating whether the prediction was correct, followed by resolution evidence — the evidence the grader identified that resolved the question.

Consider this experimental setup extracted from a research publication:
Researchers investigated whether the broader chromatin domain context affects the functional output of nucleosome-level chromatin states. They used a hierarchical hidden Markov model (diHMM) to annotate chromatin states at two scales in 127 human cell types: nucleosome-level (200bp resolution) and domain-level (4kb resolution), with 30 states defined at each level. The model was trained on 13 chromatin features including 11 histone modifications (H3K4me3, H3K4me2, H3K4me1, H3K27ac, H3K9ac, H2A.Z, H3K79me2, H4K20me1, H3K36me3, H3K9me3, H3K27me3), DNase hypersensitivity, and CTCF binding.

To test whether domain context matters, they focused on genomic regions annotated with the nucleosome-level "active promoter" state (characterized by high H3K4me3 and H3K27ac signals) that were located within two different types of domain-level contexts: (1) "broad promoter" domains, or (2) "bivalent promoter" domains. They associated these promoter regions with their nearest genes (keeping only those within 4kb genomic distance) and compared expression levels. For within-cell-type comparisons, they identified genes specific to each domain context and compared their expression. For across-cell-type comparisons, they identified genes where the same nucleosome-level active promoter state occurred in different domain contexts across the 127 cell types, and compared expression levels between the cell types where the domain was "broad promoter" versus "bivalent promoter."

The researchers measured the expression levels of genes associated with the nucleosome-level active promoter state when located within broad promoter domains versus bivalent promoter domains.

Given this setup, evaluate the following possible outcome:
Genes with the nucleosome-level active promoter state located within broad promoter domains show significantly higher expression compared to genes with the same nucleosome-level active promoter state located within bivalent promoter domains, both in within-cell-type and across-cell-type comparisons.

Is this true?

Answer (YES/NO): YES